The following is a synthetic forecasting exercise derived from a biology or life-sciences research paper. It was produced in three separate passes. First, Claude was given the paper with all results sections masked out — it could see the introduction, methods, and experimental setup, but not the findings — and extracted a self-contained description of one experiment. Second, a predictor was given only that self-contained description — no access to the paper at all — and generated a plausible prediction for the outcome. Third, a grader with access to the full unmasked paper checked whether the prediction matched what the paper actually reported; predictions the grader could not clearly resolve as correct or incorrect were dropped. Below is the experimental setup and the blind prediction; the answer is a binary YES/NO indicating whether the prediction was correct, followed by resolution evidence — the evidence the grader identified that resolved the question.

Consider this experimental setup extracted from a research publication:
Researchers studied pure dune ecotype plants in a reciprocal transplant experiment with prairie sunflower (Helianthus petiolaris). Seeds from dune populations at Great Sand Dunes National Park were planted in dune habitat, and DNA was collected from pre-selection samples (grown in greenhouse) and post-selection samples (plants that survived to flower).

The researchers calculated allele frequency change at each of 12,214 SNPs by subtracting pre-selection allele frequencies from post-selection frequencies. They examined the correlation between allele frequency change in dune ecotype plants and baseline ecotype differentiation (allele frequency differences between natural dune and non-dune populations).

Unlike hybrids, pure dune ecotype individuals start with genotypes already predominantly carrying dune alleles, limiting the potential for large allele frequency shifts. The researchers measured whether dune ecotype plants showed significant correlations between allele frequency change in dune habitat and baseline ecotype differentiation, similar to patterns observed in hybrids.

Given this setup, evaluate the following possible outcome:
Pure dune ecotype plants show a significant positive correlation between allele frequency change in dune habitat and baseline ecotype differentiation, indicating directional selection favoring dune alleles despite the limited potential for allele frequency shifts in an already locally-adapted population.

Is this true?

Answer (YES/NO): NO